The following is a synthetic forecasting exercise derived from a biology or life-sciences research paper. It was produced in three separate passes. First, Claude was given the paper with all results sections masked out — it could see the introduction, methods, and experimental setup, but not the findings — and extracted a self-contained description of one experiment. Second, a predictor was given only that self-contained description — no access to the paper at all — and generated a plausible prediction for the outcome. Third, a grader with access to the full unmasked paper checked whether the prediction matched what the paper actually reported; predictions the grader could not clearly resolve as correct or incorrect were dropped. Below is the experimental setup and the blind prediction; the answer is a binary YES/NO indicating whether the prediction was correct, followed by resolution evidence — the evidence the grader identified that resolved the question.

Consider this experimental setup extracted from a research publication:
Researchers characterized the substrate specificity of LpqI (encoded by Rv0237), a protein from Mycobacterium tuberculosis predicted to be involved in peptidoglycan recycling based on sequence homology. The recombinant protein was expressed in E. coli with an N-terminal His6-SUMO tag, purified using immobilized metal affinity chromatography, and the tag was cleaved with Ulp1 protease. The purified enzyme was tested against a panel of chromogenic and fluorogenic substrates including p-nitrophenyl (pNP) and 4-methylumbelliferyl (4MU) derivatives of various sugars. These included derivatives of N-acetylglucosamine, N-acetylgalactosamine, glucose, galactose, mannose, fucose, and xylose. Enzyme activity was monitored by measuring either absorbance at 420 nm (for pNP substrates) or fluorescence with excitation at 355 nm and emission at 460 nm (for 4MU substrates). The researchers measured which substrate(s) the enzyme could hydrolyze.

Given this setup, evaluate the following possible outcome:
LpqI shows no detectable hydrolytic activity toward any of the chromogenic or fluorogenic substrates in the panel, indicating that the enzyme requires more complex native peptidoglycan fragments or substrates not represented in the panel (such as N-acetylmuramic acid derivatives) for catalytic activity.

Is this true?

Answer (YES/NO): NO